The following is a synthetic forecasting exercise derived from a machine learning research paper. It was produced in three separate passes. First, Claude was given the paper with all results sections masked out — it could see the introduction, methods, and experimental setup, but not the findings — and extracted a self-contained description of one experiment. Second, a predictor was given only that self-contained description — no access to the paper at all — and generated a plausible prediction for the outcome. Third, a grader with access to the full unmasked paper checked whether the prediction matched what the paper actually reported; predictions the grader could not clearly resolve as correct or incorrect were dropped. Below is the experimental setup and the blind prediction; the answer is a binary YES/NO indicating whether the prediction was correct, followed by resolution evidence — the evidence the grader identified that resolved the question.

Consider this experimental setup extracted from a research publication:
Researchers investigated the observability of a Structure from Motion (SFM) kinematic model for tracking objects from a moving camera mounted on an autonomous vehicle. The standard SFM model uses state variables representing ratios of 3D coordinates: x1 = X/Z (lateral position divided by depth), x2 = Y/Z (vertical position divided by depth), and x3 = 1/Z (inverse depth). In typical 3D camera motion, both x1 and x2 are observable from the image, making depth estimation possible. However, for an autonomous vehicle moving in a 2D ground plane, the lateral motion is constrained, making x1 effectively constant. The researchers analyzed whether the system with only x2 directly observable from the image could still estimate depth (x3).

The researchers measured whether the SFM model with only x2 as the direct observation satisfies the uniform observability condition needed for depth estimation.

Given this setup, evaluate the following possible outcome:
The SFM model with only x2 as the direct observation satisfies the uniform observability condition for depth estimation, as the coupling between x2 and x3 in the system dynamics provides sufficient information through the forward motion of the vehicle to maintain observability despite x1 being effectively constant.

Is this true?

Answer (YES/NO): NO